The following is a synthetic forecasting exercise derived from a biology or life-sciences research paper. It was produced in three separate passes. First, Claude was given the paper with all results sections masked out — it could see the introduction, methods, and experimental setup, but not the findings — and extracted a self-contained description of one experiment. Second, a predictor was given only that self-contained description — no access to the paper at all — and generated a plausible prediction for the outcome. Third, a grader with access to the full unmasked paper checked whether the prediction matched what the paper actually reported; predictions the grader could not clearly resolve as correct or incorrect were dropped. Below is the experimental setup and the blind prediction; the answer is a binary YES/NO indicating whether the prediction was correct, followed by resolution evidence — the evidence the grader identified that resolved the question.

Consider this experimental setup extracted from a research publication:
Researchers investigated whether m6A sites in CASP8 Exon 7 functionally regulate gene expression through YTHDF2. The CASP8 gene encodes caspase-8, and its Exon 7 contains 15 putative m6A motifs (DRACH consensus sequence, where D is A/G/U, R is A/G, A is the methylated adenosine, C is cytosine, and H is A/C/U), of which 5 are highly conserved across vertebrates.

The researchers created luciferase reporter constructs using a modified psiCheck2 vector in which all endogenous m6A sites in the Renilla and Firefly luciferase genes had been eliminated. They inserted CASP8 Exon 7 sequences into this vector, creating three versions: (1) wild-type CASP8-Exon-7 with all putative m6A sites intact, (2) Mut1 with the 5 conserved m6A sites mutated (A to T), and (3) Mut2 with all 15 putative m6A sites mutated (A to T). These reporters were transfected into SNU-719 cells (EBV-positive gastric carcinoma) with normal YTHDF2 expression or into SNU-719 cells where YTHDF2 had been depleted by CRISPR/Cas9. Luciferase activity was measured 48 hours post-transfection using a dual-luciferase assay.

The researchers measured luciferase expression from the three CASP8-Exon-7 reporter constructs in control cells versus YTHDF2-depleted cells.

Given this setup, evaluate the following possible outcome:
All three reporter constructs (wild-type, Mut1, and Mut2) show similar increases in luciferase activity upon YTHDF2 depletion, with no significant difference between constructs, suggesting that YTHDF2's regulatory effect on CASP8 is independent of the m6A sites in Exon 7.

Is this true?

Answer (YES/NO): NO